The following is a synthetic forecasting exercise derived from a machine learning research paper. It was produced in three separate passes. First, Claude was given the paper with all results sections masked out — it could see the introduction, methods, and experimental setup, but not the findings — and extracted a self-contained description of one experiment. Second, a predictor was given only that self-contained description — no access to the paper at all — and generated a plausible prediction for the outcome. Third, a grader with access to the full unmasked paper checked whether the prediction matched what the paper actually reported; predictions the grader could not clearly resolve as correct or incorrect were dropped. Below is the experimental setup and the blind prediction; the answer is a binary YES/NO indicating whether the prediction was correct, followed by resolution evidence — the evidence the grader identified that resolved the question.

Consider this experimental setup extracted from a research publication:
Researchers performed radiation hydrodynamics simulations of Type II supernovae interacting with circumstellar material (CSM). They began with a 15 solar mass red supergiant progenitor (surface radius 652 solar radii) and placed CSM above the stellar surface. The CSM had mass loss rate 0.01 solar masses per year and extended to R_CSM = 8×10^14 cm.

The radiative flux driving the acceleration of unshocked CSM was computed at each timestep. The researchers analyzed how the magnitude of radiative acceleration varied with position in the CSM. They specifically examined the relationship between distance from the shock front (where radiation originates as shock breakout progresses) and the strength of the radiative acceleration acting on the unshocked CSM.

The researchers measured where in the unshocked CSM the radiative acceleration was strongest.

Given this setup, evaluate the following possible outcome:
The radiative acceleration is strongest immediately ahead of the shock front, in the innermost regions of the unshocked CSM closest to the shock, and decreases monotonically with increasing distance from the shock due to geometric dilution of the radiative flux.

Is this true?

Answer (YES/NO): YES